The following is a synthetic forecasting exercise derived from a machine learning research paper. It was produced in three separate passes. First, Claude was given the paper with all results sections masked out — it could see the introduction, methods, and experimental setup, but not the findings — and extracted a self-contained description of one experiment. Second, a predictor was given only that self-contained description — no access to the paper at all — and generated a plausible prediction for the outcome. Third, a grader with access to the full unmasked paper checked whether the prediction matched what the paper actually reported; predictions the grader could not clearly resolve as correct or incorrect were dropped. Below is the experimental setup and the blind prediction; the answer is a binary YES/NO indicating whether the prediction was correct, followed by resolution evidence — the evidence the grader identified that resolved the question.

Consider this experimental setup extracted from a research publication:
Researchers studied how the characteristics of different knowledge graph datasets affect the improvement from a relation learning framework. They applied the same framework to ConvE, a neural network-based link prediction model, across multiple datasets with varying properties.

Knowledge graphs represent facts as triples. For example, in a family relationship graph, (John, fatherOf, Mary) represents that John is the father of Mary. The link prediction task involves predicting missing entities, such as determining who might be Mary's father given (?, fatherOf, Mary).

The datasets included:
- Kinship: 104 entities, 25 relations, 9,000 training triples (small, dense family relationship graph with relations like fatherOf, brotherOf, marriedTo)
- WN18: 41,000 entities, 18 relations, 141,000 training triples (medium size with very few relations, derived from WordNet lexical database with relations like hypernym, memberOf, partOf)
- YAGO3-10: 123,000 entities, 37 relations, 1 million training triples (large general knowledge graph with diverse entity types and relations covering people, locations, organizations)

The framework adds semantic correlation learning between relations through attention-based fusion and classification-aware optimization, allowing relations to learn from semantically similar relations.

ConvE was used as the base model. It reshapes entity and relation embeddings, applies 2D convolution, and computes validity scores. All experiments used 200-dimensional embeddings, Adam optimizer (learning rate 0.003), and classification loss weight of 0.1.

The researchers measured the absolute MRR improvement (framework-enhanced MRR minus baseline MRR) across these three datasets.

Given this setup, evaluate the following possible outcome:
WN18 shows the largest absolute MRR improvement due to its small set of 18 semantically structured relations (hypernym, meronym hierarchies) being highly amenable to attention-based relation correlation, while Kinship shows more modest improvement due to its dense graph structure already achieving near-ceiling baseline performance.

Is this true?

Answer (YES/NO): NO